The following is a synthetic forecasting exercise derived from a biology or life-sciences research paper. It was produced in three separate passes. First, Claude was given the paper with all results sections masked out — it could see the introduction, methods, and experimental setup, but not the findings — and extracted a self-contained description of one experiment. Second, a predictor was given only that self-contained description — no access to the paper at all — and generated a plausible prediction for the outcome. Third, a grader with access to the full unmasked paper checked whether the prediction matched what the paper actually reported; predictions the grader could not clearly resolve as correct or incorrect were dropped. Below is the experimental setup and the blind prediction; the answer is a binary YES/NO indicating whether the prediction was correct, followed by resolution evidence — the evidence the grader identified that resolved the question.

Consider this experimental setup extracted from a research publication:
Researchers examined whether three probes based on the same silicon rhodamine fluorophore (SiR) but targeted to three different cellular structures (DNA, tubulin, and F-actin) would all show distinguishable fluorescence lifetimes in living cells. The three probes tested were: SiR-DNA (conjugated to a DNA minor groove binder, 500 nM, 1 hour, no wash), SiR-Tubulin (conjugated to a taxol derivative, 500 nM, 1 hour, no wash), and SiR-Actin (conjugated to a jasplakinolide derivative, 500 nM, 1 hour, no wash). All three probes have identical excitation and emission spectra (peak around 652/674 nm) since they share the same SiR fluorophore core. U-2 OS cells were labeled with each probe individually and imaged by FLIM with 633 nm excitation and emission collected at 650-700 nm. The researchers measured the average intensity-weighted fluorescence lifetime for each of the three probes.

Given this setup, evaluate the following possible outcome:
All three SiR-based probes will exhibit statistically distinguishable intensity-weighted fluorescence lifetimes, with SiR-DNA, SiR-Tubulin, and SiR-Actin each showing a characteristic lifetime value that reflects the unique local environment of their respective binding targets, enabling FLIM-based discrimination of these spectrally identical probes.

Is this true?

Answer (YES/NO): NO